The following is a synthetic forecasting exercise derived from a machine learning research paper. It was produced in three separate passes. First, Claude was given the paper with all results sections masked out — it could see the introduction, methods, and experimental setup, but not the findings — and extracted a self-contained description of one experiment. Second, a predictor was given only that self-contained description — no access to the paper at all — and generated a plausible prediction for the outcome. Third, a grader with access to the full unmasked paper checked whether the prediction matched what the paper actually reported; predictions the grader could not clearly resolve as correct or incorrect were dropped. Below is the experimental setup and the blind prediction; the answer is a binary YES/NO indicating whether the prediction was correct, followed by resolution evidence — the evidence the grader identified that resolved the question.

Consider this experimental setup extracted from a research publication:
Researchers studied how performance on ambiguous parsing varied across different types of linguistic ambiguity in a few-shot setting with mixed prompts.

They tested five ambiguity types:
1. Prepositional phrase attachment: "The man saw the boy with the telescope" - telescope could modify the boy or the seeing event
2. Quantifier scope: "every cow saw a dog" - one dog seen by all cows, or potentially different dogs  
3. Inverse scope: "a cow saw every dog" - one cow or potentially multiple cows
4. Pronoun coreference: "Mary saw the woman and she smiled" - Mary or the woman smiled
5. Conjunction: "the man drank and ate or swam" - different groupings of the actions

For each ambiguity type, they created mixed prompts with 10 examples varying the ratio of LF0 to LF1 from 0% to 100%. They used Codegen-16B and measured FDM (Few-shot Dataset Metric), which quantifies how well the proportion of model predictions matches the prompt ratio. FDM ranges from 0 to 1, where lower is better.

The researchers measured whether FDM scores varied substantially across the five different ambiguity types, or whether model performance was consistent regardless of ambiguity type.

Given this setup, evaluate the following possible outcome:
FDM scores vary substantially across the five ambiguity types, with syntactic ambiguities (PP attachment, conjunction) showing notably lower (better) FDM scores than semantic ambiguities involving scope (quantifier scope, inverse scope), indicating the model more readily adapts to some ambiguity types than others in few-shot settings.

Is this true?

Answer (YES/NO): NO